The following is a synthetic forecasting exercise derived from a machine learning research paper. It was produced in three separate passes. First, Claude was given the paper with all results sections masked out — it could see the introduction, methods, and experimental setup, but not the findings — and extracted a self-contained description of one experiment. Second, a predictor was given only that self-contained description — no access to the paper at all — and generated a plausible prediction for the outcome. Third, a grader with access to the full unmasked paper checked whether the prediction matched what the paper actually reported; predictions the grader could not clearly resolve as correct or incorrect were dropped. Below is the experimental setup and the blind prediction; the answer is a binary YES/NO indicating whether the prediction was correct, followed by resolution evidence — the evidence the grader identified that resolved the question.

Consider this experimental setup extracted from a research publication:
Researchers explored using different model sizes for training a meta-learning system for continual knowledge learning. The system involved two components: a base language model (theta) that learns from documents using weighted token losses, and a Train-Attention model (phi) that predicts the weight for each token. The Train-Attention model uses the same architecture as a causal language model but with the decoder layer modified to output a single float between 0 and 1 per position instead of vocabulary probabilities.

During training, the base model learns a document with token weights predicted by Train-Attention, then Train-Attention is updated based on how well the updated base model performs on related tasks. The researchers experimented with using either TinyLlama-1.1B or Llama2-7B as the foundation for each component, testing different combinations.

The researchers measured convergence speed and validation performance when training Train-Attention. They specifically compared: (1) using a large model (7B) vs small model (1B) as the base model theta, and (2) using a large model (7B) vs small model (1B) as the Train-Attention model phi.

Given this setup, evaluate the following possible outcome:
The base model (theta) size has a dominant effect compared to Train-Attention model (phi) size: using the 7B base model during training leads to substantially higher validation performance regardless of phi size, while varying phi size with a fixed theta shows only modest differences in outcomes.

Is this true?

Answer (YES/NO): NO